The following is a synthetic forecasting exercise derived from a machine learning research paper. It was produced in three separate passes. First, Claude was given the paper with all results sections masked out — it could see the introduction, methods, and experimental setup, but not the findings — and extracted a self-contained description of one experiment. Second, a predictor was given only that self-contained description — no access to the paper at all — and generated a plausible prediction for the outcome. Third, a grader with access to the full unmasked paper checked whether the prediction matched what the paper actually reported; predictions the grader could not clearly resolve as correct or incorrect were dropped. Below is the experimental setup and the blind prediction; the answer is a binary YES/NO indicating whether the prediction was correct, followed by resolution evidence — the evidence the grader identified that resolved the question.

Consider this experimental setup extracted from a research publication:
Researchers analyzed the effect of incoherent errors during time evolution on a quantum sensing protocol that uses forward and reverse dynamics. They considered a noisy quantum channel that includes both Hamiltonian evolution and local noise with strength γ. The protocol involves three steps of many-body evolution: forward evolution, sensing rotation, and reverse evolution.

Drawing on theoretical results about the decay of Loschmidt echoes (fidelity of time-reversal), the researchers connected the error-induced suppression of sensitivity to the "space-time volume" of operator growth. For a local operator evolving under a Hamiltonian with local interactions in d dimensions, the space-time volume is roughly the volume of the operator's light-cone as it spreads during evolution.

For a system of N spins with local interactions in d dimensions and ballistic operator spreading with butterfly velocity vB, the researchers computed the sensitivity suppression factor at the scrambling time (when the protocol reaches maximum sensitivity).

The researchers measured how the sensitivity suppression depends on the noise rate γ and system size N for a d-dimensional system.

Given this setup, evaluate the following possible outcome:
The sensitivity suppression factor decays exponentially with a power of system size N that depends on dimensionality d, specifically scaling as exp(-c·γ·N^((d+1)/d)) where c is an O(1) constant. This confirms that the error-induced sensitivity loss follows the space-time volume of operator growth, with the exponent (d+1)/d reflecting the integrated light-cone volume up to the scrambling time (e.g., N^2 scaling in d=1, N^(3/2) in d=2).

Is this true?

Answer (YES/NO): YES